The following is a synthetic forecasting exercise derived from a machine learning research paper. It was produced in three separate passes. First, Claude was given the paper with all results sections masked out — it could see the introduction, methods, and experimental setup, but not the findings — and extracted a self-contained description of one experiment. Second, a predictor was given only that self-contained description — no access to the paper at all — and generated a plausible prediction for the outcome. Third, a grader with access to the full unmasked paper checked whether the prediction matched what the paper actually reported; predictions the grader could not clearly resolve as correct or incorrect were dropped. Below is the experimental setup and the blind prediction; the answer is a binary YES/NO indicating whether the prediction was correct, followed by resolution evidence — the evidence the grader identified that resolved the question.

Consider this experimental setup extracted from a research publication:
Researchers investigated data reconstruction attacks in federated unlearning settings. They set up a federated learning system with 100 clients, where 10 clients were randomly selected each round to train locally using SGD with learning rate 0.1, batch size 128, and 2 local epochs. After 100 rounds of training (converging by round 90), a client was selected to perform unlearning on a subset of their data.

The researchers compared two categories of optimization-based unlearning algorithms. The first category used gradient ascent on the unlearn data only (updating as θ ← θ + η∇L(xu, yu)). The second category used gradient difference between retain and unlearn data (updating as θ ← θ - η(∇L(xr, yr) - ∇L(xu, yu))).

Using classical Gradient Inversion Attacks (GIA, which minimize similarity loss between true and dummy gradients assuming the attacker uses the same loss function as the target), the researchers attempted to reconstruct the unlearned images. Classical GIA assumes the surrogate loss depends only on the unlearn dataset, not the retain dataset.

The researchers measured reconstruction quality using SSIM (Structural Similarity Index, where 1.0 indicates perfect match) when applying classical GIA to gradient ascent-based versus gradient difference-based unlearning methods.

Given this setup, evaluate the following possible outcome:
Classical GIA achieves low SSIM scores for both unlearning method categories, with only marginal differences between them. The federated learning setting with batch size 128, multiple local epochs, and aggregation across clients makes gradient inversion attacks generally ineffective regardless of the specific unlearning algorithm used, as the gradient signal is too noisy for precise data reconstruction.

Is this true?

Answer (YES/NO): NO